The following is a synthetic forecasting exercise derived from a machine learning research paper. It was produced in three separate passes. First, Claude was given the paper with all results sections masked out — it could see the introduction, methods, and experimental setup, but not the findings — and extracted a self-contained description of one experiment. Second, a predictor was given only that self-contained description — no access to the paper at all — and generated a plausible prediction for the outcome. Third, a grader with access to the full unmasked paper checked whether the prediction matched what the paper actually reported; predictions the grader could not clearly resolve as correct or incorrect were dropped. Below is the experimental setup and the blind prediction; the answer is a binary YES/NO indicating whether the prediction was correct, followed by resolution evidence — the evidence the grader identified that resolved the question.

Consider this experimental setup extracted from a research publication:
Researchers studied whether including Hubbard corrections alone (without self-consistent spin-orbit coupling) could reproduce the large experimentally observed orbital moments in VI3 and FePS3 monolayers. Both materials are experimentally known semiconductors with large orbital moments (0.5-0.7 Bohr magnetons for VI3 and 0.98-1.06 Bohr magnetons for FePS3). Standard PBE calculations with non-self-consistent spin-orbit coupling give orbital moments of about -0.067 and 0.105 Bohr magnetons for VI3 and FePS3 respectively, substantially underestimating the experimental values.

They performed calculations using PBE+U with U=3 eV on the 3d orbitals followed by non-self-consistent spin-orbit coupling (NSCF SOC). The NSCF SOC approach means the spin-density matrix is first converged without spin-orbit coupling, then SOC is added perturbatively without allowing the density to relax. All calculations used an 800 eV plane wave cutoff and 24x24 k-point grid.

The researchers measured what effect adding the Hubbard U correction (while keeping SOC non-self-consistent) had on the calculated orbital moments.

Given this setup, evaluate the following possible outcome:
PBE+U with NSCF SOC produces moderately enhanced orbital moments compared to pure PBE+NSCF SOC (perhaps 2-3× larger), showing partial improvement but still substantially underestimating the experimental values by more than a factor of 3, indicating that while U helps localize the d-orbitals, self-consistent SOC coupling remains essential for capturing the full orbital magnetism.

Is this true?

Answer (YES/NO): NO